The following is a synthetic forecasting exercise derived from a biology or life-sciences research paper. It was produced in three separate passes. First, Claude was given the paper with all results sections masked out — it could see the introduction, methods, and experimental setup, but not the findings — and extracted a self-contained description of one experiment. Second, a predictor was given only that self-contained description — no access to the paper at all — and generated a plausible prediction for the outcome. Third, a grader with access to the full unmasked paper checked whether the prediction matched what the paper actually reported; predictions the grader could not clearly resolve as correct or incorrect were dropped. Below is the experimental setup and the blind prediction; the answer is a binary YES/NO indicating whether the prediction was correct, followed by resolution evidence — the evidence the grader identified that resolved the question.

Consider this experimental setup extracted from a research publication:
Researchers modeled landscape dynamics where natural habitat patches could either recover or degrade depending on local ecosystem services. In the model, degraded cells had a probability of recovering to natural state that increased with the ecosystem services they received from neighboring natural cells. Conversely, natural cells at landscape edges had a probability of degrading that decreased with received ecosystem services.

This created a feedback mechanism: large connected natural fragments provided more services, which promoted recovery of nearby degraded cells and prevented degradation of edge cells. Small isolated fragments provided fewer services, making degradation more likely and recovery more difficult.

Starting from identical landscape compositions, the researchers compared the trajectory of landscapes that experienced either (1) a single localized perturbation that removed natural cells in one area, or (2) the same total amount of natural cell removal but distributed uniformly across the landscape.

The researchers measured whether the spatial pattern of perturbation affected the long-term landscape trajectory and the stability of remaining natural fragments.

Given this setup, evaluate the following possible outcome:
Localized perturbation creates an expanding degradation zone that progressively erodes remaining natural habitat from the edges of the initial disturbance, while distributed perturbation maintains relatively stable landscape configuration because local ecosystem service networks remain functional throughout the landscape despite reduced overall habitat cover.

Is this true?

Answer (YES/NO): NO